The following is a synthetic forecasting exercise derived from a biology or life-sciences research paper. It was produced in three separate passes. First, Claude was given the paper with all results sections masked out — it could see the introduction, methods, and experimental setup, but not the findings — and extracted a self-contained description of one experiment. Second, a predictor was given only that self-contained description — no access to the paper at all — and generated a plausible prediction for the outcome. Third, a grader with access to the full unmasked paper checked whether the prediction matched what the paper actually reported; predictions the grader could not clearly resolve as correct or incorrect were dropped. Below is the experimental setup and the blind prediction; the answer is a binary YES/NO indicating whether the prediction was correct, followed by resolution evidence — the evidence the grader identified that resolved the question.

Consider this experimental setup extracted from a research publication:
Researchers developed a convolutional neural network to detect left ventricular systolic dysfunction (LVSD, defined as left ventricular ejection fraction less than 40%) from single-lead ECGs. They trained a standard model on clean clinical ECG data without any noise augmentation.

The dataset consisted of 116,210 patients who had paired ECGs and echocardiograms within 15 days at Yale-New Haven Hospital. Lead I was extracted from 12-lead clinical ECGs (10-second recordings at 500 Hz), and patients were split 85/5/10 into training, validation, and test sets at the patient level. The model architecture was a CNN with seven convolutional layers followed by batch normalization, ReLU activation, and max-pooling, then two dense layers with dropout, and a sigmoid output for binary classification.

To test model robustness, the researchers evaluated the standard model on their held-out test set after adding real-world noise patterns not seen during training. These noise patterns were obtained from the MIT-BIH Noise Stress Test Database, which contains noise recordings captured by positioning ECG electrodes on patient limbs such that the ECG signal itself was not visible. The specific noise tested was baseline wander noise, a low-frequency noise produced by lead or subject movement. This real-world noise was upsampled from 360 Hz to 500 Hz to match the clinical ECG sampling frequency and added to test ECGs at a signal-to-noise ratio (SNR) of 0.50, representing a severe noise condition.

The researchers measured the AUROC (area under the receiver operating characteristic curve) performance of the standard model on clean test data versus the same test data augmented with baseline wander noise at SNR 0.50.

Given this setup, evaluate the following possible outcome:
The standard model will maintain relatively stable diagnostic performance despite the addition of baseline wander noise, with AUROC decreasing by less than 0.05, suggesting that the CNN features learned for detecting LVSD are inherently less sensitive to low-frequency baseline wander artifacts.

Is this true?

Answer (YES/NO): NO